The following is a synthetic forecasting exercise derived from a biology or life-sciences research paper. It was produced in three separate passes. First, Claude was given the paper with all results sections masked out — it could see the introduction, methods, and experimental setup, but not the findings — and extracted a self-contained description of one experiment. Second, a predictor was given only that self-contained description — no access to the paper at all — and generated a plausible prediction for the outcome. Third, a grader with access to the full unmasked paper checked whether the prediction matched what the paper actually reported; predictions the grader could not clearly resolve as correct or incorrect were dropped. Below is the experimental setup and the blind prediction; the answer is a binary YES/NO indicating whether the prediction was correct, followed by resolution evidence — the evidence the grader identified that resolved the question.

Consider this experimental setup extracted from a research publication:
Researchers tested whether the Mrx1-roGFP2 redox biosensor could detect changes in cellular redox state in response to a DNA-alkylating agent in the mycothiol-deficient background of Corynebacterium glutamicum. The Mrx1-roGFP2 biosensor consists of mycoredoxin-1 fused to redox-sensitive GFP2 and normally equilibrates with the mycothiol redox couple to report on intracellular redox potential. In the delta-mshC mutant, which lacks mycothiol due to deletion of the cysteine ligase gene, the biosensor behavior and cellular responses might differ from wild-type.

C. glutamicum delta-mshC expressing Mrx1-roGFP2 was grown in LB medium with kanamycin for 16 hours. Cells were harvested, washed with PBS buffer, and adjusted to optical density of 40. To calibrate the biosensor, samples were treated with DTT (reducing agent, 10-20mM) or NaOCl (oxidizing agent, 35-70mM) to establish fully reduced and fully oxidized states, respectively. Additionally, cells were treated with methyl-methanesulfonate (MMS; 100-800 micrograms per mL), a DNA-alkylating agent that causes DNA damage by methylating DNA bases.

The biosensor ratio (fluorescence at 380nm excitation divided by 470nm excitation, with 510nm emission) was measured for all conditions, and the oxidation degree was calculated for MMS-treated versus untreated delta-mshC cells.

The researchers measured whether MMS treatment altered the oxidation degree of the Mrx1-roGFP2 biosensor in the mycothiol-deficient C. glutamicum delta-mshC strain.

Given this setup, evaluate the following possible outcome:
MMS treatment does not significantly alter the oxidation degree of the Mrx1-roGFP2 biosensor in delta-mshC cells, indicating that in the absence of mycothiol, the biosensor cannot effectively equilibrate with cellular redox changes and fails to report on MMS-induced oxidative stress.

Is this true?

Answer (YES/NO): YES